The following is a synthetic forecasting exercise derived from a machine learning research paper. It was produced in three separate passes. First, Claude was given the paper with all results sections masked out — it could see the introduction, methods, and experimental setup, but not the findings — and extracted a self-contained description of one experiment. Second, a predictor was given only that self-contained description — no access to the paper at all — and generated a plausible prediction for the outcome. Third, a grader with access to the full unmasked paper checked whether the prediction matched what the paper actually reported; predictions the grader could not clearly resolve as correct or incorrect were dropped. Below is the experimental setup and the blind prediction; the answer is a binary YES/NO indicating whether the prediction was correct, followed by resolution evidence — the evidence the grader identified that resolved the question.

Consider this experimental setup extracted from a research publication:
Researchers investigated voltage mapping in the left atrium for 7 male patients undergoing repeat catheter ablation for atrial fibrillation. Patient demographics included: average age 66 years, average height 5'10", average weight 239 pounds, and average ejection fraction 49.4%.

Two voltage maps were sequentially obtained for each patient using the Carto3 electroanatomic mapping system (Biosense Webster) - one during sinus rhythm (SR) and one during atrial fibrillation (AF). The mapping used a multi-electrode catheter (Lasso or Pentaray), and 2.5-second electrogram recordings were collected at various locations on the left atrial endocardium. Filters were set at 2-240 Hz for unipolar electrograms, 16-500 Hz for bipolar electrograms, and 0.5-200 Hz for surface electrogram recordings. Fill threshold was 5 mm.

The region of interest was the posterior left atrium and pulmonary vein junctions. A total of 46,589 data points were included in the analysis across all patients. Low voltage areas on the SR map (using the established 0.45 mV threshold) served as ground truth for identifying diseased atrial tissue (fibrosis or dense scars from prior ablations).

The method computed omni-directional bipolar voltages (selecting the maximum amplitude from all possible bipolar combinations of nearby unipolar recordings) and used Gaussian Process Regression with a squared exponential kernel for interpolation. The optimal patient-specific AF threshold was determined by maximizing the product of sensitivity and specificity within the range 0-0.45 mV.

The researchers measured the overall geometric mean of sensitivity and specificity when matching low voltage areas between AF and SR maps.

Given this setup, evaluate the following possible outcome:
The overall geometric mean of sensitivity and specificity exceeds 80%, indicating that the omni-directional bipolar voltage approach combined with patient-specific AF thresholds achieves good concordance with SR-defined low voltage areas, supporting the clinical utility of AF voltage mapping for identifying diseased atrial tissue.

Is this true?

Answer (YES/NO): NO